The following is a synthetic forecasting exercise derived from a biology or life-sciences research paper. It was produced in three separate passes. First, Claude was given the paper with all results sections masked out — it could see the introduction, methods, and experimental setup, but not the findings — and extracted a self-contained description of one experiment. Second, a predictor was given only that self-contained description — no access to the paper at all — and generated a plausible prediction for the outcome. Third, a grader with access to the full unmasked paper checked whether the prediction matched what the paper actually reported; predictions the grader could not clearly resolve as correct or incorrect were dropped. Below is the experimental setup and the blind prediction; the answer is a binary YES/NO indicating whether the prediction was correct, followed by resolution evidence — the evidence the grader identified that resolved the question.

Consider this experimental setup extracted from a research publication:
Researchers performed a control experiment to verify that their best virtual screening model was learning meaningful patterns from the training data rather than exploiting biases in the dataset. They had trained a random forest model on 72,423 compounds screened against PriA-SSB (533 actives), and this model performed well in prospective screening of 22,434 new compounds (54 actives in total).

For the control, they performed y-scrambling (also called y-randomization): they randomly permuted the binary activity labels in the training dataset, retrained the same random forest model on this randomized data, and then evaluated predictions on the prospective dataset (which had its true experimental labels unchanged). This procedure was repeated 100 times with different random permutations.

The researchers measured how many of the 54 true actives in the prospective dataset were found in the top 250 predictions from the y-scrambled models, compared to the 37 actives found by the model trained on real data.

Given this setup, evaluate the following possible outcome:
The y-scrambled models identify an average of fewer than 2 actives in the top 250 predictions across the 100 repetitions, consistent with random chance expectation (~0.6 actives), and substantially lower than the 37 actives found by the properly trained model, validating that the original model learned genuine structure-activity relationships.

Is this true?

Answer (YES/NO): YES